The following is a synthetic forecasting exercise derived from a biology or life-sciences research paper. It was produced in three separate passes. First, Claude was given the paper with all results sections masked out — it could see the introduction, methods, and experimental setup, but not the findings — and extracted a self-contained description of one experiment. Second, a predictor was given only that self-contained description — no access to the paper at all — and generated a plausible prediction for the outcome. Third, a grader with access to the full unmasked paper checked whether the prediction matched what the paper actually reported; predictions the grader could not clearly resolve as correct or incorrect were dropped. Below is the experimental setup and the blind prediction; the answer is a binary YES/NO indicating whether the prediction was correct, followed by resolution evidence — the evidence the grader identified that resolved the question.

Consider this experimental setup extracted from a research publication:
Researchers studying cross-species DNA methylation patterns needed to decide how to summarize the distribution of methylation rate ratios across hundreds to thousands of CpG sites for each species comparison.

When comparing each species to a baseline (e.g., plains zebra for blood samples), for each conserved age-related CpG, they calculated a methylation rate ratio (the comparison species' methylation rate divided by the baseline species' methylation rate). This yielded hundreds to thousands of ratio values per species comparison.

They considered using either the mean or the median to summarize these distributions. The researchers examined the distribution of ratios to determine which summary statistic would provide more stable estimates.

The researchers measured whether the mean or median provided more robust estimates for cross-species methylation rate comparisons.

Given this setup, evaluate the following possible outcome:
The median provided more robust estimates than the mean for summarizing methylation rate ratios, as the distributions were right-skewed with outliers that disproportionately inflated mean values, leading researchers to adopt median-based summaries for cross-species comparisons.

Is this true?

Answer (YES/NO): YES